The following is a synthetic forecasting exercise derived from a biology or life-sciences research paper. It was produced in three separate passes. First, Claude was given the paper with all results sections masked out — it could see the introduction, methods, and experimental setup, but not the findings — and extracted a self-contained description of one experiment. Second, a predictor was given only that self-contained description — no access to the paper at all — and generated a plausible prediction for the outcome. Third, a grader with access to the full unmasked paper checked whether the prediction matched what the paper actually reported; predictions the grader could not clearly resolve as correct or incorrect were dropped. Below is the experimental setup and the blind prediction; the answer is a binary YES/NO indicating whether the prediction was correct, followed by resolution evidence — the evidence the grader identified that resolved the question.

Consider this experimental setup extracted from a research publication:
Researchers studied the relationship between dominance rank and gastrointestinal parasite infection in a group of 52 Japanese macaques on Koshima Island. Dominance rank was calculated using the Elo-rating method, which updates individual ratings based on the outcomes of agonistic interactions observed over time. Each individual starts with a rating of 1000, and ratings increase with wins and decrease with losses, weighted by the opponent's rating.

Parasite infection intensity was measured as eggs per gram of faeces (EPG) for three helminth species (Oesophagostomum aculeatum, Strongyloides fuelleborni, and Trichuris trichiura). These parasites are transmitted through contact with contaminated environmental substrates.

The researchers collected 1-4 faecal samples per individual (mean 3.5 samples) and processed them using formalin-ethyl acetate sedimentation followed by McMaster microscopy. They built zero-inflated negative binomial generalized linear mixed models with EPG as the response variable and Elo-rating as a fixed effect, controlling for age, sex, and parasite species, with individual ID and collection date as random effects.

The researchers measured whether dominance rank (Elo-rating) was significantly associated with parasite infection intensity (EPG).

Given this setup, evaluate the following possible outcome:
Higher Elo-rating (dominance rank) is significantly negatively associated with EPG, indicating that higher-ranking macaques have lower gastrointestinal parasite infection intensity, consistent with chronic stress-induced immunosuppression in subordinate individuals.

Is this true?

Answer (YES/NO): NO